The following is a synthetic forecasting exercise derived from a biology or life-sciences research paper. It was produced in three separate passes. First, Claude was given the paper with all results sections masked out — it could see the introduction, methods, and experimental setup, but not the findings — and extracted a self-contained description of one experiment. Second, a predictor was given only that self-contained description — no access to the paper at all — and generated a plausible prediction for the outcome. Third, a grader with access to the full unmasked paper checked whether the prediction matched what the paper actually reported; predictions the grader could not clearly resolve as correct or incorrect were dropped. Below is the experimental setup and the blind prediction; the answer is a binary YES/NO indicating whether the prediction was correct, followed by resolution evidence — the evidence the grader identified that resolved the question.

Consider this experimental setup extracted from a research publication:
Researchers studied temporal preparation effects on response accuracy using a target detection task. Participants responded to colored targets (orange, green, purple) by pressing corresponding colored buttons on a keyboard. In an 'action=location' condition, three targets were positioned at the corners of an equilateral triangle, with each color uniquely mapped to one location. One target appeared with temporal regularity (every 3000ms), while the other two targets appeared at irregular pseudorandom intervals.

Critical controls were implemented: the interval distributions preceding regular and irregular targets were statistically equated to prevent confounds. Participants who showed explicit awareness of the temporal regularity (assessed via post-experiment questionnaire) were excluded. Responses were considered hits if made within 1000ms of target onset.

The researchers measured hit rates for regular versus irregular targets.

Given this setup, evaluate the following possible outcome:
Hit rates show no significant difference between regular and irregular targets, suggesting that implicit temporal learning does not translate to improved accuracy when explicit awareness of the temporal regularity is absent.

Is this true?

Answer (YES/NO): NO